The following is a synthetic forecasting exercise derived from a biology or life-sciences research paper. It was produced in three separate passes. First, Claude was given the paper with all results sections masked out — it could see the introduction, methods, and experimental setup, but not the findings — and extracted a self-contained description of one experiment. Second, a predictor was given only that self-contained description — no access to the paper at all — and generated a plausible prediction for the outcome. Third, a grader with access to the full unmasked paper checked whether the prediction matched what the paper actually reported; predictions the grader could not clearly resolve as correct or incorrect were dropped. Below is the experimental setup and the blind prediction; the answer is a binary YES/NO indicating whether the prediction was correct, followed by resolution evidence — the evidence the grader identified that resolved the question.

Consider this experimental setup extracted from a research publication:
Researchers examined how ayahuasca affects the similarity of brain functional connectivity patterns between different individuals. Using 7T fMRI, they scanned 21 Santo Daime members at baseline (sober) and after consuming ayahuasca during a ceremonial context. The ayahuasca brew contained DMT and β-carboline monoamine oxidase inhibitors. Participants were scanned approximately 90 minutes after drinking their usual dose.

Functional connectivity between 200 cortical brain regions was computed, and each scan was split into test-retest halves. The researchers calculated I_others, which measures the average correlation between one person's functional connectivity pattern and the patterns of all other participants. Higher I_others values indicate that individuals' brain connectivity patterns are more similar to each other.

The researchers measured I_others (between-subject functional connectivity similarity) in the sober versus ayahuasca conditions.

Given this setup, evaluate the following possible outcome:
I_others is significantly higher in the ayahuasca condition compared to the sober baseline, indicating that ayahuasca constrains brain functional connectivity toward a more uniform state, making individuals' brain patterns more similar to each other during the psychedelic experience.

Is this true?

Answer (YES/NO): YES